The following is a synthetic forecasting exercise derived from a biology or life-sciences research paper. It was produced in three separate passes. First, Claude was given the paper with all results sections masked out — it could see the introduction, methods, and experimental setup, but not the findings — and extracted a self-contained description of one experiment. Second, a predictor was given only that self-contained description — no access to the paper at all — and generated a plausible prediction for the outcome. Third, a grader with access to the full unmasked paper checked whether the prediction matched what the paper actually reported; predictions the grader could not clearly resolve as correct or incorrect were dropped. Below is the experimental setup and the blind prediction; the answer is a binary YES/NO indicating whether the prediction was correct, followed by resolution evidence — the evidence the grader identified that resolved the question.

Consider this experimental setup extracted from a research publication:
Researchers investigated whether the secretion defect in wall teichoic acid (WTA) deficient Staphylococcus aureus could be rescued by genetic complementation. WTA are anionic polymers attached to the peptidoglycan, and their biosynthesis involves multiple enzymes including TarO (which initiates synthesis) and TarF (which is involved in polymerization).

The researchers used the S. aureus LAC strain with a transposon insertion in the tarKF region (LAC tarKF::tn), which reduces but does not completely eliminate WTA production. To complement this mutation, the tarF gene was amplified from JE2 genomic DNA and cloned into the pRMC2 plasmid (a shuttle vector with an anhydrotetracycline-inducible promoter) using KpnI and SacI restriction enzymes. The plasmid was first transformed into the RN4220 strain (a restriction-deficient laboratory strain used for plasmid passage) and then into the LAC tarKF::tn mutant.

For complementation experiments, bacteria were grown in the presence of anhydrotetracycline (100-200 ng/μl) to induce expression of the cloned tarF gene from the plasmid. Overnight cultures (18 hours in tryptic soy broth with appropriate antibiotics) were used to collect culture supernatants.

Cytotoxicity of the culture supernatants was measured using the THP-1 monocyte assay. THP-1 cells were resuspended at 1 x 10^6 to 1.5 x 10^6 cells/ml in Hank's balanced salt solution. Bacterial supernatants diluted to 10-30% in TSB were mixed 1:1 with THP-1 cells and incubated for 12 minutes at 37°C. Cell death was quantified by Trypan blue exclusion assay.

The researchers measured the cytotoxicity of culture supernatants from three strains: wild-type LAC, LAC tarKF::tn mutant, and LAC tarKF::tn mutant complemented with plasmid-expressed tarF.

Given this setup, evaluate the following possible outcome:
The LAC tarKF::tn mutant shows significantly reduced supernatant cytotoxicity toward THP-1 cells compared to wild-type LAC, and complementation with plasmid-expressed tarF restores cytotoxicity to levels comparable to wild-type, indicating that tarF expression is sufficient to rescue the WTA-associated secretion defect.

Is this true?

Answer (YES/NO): YES